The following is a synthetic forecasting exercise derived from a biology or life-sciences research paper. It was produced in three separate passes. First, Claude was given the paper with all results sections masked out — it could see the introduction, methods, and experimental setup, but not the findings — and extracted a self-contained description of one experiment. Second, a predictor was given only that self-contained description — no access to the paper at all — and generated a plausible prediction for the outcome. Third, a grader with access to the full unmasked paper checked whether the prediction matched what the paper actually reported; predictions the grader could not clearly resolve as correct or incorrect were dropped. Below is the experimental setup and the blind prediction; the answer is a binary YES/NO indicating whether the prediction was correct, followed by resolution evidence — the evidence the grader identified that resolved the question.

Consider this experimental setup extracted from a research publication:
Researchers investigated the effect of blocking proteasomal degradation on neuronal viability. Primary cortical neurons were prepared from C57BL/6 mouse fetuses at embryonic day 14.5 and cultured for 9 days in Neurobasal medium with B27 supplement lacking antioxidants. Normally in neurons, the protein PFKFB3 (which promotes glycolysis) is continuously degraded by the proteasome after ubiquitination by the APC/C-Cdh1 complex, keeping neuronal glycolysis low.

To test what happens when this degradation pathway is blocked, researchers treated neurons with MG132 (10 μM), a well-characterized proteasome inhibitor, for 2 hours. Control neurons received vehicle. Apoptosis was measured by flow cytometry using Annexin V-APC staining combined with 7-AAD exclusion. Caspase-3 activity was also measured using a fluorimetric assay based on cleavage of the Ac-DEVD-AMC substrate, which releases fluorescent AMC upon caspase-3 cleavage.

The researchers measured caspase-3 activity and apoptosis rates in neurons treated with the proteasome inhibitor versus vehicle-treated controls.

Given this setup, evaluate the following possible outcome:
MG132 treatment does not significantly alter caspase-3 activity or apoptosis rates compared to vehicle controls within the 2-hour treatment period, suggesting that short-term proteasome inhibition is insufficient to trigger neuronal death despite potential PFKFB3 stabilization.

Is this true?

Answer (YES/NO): NO